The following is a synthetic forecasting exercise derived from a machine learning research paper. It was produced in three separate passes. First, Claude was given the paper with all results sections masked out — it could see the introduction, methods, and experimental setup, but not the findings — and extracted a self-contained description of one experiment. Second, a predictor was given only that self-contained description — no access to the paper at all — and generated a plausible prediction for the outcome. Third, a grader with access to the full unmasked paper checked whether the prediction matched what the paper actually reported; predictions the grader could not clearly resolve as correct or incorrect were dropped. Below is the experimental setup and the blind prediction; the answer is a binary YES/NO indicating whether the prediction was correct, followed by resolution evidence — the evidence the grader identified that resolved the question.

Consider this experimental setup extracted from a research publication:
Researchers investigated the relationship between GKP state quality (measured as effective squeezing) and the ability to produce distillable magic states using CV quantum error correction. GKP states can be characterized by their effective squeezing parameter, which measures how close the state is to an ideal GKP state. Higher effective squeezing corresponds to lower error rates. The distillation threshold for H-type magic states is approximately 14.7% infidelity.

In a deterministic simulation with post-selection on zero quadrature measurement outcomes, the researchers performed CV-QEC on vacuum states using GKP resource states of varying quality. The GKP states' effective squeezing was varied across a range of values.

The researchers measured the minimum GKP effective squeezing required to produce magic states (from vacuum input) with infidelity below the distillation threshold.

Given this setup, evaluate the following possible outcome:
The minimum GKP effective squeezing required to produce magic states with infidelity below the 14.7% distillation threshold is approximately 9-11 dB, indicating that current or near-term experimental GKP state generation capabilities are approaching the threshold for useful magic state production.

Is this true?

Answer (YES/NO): NO